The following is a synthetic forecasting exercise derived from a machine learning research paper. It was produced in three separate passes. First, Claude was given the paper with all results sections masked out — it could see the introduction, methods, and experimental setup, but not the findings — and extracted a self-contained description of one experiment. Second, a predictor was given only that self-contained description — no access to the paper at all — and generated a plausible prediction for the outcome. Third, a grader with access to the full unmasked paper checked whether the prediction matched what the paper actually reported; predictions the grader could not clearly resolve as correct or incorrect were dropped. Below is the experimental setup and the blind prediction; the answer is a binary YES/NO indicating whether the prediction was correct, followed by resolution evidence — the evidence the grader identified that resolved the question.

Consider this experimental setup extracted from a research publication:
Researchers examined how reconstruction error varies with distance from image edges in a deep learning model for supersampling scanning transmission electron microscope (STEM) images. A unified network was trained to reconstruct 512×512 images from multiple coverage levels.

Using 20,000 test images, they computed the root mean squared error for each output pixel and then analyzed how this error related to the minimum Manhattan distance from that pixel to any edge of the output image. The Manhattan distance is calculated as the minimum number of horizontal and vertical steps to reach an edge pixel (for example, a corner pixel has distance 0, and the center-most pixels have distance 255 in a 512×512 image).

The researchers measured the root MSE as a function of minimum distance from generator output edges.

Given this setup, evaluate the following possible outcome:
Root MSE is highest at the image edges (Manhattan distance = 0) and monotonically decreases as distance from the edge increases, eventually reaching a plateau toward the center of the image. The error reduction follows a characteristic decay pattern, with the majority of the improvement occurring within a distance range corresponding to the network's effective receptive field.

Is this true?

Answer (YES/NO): NO